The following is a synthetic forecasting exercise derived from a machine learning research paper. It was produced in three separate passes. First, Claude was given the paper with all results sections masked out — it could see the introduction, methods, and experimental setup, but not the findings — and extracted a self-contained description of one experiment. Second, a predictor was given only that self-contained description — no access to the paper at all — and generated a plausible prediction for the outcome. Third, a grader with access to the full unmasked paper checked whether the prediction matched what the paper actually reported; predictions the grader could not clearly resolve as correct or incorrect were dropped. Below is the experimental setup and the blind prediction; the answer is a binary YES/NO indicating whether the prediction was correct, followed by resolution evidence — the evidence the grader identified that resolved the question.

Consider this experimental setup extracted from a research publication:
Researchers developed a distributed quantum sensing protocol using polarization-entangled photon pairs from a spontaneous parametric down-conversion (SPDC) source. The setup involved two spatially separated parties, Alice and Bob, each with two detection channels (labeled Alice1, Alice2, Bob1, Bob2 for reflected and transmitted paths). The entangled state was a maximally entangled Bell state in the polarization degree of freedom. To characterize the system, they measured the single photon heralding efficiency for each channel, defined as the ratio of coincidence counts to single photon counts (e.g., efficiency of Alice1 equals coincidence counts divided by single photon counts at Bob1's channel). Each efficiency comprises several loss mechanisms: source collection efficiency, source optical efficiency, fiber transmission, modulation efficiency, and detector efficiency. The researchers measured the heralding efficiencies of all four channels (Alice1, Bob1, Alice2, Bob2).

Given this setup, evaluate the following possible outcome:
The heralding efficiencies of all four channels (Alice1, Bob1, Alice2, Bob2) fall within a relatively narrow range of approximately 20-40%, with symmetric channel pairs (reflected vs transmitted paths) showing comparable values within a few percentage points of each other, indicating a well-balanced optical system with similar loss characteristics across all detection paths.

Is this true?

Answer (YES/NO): NO